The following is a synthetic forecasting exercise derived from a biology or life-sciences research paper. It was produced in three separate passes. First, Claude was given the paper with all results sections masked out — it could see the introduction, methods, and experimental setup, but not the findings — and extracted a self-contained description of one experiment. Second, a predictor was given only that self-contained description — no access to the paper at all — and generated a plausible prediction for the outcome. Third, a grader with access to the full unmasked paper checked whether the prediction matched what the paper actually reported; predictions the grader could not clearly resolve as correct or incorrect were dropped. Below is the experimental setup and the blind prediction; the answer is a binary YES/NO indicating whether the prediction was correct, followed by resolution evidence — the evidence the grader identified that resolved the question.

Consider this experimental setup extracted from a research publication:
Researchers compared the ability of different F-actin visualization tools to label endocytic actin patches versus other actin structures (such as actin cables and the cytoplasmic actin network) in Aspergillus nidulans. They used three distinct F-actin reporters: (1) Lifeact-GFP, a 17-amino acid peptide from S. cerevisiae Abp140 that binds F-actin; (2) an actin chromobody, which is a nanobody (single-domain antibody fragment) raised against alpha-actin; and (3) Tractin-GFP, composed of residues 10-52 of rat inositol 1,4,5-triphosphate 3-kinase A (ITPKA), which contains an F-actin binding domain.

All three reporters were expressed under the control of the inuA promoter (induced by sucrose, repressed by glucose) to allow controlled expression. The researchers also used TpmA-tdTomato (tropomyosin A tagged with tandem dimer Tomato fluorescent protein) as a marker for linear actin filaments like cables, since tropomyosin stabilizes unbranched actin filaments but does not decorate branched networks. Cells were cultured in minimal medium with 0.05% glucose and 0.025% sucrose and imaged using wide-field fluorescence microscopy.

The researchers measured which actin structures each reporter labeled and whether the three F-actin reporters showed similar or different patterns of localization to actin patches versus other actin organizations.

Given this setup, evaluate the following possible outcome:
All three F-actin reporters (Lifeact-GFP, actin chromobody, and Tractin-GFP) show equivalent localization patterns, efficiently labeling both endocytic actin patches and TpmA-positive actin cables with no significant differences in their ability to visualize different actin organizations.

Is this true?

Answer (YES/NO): NO